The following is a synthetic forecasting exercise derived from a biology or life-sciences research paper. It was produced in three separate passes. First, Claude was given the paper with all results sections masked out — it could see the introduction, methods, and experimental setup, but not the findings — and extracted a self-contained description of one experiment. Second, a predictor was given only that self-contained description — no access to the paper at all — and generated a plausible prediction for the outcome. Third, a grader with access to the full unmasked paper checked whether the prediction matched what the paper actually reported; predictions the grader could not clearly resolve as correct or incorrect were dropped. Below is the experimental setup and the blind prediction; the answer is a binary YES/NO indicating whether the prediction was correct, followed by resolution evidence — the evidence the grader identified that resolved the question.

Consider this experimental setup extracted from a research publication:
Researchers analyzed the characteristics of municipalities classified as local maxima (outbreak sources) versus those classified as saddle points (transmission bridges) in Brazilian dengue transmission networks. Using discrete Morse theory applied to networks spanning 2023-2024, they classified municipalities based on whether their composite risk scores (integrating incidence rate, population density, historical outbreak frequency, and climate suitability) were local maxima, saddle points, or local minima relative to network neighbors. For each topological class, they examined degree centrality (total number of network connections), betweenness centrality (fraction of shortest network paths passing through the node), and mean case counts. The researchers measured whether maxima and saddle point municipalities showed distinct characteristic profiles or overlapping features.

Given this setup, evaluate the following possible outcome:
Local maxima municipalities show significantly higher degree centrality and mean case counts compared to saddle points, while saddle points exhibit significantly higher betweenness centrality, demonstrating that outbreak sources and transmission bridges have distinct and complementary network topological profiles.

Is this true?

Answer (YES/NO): NO